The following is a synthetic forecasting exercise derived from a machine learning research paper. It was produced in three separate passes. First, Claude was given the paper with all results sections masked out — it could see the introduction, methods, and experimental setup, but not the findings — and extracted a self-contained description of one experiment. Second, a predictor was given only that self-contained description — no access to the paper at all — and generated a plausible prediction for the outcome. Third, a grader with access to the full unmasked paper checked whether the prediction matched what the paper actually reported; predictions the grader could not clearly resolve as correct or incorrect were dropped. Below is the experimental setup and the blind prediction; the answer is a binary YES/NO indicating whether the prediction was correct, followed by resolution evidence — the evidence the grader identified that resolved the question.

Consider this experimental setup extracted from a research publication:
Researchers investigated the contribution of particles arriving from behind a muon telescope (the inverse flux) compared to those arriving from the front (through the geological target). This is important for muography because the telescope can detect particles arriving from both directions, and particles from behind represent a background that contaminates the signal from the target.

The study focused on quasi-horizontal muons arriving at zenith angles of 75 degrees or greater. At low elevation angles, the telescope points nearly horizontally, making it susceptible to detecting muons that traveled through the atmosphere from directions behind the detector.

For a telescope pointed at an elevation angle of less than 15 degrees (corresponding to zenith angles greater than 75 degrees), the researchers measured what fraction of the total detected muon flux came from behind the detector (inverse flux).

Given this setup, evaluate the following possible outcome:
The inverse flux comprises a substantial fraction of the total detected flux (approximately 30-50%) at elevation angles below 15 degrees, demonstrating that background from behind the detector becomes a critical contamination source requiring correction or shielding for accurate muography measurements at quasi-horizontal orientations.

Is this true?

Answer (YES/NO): NO